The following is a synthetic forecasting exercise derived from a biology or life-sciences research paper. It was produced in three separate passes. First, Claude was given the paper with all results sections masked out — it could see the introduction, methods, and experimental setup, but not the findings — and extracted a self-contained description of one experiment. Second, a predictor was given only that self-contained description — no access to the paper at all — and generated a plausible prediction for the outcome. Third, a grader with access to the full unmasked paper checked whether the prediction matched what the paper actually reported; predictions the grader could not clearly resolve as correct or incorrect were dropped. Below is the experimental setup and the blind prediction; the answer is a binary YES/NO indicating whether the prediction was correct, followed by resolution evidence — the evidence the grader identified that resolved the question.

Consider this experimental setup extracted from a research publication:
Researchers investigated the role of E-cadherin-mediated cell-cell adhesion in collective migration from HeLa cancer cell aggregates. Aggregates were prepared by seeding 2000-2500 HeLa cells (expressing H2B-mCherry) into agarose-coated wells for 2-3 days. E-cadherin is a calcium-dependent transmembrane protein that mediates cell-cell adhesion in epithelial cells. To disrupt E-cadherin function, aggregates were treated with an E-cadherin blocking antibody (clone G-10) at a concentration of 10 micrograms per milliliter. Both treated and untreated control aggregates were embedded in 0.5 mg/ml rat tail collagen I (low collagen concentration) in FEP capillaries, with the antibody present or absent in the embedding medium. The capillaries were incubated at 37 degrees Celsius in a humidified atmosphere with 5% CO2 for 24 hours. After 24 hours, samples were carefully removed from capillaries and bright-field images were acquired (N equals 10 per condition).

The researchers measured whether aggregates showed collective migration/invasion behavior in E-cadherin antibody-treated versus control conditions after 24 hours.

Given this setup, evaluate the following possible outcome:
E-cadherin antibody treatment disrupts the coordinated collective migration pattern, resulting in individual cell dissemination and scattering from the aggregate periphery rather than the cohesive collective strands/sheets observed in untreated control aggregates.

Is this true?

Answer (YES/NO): NO